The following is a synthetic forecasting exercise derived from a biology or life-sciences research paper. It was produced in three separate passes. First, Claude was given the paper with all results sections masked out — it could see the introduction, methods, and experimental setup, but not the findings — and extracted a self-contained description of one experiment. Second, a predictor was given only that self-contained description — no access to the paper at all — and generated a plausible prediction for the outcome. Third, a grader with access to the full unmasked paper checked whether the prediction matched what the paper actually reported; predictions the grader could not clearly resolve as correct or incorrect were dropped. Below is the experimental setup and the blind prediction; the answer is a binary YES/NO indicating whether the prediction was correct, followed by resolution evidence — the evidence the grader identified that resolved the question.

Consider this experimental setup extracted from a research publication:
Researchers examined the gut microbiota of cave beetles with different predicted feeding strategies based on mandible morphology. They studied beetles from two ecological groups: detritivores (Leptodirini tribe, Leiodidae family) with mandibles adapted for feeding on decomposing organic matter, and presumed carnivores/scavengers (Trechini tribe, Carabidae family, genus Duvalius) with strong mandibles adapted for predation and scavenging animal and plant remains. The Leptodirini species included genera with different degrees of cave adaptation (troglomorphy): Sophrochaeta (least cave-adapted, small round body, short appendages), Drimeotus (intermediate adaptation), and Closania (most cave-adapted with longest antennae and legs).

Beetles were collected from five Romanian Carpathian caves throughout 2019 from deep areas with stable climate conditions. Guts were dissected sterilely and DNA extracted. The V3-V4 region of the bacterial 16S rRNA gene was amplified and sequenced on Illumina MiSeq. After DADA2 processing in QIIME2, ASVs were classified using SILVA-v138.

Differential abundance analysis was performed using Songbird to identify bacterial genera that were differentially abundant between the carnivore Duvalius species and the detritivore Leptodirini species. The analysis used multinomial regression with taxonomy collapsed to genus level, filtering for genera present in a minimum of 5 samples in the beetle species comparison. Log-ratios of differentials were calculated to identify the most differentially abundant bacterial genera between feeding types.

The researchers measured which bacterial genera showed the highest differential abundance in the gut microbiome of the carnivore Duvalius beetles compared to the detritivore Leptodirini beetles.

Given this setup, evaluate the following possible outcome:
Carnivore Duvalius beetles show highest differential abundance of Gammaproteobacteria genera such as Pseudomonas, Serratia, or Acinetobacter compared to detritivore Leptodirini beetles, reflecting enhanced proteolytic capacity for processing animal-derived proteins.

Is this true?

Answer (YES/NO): NO